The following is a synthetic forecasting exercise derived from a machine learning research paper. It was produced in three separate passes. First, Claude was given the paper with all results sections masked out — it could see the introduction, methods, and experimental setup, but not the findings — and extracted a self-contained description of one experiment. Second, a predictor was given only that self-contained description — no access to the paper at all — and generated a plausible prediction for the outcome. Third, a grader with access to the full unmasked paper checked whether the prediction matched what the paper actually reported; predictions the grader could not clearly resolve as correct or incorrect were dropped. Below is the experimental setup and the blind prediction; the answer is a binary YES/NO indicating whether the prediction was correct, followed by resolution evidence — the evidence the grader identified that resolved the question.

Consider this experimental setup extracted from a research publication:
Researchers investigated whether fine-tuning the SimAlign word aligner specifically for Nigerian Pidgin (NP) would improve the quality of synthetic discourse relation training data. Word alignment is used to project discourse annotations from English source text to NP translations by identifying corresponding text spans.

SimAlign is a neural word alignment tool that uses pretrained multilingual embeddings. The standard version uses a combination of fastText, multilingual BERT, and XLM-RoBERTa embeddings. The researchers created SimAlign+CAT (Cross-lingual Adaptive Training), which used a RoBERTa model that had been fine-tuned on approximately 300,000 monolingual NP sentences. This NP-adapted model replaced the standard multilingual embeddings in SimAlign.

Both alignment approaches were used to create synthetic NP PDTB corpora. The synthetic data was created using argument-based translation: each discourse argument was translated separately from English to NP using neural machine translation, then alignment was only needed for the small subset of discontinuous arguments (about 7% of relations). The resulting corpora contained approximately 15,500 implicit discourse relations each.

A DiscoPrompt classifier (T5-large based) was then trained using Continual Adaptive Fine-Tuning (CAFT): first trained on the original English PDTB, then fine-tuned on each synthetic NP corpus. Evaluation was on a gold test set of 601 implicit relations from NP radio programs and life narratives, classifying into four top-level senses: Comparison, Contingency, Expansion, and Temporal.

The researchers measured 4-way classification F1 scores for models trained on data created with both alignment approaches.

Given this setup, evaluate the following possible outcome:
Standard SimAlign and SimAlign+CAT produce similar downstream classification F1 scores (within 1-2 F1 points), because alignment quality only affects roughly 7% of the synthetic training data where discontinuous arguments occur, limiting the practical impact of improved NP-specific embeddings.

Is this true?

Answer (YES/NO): NO